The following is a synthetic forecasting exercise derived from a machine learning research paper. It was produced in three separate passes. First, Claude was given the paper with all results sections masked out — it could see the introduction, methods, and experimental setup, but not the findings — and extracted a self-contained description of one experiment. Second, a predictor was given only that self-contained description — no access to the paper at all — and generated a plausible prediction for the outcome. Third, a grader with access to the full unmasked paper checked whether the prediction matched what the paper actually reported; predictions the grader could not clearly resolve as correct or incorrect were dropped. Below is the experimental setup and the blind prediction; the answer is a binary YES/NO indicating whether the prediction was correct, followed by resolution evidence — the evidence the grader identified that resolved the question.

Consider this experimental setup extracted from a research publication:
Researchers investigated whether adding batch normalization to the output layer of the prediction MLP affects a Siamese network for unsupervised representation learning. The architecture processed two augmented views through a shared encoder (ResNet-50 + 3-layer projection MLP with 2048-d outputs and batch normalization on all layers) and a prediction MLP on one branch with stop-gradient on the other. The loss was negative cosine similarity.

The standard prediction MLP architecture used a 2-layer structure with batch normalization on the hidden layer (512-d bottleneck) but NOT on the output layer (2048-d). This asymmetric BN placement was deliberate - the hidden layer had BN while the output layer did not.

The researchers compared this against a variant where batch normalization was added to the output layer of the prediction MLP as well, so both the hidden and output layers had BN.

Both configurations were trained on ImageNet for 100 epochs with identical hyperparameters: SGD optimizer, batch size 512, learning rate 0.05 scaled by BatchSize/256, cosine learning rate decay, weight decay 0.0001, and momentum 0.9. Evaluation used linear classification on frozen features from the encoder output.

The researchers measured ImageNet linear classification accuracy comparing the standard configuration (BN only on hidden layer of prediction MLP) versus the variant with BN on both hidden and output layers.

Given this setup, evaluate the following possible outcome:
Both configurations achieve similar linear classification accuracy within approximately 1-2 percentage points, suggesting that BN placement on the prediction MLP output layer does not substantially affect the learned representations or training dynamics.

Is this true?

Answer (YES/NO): NO